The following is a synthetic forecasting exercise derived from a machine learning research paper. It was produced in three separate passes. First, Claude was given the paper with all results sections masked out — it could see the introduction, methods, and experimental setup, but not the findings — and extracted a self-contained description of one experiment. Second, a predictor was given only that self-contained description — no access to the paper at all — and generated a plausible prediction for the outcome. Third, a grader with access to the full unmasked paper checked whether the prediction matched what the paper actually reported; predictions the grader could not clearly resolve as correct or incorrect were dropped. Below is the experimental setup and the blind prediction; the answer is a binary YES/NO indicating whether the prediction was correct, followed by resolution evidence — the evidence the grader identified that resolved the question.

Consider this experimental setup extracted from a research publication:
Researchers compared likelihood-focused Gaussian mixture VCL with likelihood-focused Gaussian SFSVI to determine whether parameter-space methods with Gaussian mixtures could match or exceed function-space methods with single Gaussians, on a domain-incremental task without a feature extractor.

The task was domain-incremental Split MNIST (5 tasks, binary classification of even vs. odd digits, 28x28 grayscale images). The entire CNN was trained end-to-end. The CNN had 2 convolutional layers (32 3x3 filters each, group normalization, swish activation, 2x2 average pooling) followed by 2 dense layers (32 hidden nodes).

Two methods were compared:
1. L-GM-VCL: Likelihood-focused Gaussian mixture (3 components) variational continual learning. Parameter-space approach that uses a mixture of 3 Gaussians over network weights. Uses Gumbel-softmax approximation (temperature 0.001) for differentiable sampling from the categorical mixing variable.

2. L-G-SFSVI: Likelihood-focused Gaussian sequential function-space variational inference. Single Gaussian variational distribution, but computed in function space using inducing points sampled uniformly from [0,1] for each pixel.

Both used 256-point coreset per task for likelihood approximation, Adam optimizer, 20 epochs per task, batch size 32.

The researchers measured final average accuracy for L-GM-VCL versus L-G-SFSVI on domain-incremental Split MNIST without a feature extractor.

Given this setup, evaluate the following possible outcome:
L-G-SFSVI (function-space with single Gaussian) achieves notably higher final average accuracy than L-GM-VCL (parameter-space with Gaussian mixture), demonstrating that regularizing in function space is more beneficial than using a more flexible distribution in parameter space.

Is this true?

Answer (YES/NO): YES